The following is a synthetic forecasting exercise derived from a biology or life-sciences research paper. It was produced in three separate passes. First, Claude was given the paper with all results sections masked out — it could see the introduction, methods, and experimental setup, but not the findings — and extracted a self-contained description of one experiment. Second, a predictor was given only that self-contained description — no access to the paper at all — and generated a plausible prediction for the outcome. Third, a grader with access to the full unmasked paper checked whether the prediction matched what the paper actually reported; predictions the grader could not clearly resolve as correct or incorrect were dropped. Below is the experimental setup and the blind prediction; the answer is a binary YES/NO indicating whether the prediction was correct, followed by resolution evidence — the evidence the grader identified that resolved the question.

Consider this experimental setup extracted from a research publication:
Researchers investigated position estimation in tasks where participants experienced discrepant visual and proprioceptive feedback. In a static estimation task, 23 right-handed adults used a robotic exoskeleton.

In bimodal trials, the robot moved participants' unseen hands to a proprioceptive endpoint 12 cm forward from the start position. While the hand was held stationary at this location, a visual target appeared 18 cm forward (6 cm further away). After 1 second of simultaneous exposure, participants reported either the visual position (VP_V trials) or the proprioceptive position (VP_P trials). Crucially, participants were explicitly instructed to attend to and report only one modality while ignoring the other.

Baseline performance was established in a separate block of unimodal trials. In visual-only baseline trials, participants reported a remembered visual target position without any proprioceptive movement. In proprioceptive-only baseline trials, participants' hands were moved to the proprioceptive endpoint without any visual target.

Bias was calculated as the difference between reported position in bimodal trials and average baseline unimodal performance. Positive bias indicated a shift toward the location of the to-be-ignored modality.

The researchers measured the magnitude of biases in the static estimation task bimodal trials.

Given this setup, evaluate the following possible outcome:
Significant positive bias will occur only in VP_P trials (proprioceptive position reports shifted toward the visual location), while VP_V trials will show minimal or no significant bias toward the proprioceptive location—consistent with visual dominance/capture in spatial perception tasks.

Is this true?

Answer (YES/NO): NO